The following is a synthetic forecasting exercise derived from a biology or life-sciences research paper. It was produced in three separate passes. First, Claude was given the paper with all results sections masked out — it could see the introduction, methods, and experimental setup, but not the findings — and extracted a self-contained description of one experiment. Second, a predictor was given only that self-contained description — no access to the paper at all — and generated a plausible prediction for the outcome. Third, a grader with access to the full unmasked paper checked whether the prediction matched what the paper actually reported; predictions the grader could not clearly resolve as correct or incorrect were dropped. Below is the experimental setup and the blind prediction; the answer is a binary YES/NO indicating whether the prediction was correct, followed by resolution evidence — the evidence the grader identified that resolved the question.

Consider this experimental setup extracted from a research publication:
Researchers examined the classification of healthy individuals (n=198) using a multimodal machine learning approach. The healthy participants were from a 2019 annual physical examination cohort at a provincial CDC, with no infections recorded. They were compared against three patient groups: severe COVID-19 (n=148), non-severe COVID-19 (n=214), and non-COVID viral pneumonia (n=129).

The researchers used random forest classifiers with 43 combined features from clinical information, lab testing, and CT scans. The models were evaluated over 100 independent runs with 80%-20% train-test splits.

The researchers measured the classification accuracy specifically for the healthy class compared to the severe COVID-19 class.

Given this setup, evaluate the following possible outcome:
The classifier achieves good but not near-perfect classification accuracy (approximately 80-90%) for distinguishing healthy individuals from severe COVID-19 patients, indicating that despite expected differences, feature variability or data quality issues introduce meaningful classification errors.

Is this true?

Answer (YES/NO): NO